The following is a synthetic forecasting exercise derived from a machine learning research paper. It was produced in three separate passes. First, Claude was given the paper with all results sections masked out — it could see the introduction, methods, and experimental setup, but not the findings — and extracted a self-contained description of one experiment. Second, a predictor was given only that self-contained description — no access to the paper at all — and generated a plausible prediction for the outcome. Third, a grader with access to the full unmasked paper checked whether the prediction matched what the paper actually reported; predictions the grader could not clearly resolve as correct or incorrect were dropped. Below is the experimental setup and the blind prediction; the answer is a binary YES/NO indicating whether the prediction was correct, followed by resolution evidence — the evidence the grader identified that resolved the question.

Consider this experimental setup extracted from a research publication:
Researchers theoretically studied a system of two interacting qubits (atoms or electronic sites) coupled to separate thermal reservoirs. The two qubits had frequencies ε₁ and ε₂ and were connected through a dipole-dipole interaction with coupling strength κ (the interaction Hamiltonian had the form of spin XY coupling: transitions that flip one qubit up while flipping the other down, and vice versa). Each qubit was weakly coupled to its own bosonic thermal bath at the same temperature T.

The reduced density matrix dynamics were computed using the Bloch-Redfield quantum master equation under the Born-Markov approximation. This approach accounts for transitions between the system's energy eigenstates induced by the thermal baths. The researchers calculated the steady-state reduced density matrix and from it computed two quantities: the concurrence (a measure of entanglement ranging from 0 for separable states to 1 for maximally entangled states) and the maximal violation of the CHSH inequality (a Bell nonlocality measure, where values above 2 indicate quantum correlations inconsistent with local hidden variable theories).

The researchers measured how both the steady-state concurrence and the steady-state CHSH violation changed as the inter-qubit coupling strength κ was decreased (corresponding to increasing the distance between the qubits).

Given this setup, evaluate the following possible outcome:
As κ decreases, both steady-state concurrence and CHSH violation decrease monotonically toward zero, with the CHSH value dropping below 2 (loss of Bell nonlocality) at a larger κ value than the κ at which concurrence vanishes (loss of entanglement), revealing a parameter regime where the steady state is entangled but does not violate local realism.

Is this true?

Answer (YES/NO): YES